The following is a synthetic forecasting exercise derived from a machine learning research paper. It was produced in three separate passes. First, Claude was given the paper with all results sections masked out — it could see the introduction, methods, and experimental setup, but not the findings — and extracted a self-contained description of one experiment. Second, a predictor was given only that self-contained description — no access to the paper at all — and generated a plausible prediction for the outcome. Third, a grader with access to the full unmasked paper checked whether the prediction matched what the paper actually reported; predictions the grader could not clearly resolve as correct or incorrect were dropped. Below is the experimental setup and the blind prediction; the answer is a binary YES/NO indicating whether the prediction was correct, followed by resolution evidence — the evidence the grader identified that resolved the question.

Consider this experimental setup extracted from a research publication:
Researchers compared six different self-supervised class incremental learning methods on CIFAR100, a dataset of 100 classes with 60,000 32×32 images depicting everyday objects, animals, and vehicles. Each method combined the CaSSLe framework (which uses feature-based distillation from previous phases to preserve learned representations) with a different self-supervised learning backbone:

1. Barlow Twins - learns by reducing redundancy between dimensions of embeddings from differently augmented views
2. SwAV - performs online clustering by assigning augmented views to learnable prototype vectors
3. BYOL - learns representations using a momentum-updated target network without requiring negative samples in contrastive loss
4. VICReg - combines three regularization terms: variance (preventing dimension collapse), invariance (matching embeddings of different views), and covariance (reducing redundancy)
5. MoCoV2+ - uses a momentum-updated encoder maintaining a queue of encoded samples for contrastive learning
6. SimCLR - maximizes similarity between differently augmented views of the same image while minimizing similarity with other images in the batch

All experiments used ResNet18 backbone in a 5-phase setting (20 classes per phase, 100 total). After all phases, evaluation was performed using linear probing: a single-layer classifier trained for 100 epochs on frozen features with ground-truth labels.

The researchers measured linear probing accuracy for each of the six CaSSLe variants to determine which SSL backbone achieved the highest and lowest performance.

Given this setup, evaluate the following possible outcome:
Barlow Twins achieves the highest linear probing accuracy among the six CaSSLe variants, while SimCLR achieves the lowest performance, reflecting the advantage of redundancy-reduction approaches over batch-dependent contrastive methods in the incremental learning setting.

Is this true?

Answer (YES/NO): NO